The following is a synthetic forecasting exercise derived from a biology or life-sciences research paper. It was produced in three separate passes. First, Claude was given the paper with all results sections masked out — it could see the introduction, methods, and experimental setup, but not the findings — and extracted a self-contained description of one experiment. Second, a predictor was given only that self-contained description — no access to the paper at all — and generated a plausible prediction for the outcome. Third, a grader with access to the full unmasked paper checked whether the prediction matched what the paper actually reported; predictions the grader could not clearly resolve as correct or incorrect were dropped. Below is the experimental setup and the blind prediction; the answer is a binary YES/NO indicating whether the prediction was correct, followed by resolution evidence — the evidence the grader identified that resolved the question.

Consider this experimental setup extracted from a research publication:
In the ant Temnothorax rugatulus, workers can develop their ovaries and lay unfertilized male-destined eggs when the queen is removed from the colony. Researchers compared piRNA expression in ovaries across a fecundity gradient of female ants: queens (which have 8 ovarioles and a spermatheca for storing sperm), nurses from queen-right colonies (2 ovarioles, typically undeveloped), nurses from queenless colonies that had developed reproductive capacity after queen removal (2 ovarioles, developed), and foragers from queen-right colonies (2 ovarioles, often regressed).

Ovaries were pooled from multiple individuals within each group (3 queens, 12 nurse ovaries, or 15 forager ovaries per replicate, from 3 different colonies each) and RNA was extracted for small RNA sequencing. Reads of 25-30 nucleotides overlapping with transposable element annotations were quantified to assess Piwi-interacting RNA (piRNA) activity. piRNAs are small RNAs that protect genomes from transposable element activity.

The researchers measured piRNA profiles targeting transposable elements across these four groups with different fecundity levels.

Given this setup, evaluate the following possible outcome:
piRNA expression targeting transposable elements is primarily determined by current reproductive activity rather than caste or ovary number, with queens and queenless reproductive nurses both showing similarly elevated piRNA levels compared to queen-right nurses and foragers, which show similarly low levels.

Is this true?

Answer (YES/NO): NO